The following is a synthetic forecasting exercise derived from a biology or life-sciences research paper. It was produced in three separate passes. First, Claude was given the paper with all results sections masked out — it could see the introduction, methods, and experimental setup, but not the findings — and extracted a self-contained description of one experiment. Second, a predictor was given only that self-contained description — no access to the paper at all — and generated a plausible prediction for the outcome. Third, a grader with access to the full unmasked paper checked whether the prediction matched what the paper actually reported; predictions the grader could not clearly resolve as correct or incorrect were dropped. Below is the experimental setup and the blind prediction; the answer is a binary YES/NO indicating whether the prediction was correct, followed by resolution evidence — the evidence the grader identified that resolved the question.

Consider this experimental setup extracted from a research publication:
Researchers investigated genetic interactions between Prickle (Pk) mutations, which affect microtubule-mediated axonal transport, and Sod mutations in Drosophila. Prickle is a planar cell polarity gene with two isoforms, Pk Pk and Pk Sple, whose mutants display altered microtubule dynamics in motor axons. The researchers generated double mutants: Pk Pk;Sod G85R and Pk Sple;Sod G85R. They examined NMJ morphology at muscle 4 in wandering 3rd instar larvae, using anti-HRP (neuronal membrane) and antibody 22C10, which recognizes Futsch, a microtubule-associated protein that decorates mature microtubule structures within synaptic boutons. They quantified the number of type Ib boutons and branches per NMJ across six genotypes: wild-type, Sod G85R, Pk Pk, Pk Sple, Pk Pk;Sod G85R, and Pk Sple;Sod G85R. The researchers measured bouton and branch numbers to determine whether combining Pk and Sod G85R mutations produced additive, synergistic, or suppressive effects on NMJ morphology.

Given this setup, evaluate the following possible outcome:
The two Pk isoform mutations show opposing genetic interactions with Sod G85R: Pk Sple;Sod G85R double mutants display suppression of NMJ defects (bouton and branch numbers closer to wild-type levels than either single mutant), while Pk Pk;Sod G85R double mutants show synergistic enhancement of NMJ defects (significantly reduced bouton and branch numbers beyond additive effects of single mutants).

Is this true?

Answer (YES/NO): NO